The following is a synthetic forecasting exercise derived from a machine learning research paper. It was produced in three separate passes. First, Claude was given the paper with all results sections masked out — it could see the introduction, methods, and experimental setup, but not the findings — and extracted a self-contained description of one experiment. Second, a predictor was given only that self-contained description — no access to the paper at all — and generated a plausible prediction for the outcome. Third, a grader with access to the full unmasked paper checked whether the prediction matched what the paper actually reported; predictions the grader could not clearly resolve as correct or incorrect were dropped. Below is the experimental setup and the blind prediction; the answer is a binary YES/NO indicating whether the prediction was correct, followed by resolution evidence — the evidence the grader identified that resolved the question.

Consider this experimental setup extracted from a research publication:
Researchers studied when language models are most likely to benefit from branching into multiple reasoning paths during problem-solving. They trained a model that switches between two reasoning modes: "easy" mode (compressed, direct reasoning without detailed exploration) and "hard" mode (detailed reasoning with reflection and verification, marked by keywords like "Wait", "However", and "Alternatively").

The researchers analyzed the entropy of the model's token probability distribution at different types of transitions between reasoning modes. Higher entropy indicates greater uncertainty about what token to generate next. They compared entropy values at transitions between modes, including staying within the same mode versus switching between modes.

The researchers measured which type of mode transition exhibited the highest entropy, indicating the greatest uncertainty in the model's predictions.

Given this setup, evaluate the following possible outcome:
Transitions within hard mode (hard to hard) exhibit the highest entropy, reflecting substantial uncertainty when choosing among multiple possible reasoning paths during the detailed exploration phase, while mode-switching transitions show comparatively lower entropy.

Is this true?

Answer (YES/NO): NO